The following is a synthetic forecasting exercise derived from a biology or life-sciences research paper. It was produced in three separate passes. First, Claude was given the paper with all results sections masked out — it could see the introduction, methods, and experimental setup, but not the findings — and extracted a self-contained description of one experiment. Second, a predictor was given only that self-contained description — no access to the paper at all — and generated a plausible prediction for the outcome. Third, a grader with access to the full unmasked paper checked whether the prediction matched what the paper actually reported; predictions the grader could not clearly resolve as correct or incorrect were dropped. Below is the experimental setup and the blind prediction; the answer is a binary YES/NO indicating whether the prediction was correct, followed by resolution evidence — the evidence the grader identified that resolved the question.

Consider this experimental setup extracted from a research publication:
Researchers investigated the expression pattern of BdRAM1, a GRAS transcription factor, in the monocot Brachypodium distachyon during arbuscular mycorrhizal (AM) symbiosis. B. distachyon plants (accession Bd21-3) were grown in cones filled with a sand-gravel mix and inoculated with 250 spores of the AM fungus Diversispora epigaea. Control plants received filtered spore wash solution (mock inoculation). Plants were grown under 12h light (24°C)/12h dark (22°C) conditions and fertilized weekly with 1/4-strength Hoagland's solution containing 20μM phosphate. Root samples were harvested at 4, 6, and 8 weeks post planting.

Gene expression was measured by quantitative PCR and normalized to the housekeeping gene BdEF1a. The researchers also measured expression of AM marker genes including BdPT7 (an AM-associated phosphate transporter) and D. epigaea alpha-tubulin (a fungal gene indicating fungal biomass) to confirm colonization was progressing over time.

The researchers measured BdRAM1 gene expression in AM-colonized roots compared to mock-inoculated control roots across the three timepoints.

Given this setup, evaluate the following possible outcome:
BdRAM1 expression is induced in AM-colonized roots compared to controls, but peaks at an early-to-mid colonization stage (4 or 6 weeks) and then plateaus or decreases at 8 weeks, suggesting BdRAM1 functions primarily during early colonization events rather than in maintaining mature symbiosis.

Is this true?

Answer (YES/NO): NO